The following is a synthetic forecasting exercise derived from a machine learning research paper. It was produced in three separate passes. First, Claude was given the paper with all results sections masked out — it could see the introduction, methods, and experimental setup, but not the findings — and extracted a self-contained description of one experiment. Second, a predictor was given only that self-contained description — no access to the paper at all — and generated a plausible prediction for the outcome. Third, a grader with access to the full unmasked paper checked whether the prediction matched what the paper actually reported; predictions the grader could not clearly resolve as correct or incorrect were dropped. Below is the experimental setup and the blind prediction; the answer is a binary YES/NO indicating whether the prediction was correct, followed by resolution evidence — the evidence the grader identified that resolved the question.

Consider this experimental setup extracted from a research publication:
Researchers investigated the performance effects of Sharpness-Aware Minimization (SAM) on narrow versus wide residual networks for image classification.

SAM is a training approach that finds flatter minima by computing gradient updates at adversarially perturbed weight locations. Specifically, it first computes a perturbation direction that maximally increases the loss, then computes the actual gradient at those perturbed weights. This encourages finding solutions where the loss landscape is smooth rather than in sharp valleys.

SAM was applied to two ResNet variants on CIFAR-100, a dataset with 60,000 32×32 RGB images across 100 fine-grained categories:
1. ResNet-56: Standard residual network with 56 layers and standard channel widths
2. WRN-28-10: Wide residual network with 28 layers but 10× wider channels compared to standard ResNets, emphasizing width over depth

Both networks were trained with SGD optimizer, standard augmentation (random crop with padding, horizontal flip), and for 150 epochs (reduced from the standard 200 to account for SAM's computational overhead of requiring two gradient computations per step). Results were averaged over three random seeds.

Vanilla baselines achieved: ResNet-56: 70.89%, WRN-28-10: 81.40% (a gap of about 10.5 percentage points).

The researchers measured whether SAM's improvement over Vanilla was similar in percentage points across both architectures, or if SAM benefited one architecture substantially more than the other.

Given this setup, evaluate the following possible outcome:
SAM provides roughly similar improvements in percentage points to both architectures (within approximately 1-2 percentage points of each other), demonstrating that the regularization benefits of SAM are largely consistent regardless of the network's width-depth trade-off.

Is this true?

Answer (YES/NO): NO